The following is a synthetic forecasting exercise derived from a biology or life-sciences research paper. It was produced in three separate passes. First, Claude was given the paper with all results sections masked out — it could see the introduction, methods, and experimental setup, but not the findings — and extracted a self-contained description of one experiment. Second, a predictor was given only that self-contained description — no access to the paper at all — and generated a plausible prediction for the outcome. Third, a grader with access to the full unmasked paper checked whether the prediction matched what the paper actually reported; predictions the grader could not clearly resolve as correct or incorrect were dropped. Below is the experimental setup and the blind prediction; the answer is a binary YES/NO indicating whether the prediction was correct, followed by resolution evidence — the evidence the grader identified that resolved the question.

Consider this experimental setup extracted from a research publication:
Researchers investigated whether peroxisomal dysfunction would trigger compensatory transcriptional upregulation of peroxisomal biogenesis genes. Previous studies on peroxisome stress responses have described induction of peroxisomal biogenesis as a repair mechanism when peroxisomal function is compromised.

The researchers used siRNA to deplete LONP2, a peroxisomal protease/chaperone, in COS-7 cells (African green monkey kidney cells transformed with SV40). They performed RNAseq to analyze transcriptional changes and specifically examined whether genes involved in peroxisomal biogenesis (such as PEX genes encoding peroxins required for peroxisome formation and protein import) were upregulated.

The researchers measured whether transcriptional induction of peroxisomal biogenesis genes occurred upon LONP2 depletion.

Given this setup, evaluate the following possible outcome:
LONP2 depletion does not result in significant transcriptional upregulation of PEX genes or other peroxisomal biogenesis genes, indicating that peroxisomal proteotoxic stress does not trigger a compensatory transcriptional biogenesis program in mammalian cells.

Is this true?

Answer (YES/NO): YES